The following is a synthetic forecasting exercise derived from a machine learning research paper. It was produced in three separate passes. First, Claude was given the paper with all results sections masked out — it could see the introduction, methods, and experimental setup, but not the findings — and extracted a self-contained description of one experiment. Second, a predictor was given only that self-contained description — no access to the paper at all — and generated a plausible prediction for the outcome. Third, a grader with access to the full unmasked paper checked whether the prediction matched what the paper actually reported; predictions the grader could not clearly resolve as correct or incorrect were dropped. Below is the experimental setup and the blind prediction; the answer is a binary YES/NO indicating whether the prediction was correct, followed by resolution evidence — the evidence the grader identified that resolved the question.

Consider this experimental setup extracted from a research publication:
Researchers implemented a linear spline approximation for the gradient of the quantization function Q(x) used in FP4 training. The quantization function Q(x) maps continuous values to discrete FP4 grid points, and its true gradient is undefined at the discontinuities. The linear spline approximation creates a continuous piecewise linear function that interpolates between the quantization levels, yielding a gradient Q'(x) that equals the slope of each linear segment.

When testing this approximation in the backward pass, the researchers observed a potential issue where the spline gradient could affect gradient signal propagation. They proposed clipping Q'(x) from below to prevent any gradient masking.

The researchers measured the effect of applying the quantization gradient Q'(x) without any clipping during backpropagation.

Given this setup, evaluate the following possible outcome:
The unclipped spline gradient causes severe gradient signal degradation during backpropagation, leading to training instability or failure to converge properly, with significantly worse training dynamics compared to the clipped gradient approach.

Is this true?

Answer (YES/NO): YES